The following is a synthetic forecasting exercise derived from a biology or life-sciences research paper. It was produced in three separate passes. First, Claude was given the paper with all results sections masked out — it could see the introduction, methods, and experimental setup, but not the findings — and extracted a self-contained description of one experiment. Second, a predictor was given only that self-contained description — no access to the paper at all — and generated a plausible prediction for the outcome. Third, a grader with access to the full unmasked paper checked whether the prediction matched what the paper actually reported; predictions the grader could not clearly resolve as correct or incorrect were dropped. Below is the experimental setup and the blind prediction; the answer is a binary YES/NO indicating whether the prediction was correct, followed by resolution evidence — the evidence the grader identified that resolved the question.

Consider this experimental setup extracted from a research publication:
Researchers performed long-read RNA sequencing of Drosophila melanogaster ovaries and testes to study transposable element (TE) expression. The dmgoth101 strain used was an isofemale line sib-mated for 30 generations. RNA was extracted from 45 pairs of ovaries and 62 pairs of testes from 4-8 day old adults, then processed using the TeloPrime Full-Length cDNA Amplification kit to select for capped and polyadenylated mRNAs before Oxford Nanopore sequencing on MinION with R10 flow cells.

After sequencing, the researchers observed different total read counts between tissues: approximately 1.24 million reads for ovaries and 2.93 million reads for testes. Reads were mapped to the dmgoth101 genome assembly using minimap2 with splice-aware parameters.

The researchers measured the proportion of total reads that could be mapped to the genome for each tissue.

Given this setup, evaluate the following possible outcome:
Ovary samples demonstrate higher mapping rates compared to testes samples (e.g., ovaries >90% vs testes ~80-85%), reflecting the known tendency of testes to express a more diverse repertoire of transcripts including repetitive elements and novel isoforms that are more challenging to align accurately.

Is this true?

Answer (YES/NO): NO